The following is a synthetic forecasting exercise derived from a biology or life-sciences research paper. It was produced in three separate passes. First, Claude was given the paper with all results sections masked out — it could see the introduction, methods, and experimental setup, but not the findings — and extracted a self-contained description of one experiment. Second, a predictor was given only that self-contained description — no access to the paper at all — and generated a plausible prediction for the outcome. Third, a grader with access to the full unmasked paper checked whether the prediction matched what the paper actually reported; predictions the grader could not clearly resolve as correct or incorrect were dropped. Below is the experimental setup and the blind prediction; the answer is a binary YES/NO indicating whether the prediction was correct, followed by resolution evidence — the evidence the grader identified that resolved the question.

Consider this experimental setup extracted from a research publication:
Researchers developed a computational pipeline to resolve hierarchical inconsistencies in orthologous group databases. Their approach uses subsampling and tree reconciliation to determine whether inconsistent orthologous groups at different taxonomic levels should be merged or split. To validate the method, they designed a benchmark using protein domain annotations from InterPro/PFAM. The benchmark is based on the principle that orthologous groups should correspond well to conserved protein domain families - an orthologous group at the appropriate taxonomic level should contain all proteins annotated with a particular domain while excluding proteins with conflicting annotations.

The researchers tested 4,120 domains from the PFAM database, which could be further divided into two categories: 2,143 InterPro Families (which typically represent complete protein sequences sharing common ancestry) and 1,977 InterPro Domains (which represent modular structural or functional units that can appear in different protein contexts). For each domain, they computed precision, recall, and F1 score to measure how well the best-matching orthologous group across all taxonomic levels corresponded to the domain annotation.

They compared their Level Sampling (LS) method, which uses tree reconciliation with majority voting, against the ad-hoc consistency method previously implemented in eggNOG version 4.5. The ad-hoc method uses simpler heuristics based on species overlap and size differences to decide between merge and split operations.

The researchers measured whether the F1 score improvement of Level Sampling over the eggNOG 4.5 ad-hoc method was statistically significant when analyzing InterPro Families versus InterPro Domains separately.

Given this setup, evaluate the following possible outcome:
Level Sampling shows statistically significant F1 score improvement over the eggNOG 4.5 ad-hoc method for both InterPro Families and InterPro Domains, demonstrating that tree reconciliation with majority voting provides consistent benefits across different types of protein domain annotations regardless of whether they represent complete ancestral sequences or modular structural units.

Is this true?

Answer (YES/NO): NO